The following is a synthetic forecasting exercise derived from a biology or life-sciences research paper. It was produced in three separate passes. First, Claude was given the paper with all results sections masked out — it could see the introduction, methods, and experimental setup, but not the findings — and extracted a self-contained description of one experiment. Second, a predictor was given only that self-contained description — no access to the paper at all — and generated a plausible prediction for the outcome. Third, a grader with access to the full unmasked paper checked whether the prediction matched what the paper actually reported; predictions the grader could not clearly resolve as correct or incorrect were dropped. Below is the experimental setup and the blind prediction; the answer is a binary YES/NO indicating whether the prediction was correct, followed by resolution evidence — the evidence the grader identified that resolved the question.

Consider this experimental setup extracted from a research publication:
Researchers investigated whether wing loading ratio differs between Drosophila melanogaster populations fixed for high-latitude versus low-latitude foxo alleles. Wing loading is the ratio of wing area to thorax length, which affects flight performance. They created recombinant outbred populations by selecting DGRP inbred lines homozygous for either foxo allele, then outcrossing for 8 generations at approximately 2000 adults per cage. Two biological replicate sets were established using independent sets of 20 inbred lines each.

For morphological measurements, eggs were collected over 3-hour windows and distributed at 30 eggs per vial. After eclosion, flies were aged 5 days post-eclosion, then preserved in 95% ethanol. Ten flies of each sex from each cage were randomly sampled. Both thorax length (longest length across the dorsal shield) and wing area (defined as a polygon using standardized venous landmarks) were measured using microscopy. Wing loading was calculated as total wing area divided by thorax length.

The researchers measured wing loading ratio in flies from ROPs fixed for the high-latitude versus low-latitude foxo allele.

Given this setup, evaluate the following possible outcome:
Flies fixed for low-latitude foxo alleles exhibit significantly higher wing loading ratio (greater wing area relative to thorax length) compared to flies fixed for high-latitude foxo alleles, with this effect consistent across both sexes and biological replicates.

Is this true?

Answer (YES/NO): NO